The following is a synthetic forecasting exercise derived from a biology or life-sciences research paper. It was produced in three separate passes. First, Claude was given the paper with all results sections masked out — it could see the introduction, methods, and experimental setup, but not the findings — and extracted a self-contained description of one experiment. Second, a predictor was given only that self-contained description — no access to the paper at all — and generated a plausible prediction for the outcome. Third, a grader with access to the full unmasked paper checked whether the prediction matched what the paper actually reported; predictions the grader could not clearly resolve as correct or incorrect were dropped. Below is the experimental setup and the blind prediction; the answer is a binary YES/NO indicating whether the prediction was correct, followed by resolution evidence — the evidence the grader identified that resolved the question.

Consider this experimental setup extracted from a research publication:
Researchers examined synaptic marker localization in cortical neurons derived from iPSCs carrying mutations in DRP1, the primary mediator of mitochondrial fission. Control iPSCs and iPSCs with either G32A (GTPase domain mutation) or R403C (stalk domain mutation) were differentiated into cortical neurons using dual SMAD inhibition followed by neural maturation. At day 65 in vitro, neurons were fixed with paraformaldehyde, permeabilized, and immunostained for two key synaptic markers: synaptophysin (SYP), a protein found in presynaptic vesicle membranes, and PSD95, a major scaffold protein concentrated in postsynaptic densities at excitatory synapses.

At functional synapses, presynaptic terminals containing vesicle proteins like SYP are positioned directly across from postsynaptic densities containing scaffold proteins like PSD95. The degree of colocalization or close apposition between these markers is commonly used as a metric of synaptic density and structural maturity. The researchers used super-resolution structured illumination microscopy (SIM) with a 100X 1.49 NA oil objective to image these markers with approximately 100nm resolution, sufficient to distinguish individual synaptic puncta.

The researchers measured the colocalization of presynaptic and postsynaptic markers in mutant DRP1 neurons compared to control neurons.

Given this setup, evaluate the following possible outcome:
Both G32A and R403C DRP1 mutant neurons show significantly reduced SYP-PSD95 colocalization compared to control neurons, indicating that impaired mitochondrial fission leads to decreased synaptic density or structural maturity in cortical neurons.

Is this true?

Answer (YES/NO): NO